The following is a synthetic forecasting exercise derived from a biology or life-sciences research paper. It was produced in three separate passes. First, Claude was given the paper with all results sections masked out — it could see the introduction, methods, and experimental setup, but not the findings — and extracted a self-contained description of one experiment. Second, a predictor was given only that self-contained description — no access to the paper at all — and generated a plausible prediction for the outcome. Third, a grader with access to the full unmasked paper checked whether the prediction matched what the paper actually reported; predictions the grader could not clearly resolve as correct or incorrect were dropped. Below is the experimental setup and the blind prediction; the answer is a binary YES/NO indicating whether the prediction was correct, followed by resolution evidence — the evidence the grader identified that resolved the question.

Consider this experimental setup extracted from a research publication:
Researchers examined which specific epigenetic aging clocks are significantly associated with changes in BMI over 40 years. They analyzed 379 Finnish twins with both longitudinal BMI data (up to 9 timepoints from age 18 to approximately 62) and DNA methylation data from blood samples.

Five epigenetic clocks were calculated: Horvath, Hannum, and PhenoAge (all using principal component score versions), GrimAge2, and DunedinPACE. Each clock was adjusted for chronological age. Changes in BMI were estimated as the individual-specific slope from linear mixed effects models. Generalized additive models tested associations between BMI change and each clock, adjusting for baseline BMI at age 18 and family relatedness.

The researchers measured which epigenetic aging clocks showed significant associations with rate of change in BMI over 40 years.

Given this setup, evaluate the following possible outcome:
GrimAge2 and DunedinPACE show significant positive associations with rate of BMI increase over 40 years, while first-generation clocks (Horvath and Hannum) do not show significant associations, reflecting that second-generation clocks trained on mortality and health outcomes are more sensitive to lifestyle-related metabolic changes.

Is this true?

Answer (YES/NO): NO